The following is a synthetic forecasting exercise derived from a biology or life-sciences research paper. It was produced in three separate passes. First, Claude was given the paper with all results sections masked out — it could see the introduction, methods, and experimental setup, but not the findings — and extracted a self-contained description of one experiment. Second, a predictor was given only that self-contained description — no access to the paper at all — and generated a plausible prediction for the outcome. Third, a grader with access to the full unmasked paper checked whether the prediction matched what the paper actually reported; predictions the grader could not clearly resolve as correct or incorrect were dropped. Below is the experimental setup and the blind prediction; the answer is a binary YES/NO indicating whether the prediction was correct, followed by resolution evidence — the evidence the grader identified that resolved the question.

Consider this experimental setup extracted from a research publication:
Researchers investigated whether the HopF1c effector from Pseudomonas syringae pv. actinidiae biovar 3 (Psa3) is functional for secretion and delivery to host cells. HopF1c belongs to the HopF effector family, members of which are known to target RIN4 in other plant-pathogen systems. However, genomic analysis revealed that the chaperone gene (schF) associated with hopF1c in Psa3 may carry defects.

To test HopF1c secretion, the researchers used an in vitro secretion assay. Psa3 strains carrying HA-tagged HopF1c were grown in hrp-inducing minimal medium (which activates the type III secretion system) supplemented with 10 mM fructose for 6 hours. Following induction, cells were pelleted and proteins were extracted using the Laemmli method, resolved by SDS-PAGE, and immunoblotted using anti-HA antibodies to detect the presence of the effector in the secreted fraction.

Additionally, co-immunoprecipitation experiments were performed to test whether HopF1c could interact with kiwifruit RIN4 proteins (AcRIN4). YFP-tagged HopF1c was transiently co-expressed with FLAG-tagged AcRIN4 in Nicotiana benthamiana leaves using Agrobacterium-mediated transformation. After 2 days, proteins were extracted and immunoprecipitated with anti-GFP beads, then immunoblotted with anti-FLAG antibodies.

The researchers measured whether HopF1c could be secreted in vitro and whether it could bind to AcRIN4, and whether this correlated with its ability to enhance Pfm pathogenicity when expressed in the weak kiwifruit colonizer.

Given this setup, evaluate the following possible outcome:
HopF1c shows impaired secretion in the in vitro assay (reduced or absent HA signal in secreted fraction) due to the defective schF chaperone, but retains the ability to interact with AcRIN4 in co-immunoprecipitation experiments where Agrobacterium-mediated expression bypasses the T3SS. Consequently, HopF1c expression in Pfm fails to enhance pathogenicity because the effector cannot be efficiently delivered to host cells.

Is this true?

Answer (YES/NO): YES